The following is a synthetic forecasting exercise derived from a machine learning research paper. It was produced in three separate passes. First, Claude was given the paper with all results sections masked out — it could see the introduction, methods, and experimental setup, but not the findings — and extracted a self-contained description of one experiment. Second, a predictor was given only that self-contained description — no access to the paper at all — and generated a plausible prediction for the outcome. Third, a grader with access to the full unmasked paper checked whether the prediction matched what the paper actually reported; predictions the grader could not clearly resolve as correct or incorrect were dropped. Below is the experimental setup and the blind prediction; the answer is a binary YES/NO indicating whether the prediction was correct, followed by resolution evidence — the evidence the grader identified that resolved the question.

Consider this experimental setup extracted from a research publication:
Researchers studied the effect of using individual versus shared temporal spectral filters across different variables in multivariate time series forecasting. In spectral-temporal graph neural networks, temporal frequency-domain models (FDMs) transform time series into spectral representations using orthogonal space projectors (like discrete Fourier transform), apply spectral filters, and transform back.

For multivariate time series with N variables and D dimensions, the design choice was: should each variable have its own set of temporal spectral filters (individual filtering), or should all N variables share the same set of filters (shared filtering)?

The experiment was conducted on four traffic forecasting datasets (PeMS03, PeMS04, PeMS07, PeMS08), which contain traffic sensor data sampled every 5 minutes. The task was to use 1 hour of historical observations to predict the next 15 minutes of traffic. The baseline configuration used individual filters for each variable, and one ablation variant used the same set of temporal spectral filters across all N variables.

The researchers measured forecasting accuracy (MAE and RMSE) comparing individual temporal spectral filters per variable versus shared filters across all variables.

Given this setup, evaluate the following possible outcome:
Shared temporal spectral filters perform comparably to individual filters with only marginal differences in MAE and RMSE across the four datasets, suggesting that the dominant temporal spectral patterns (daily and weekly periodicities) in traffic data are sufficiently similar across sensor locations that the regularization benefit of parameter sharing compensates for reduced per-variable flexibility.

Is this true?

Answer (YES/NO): NO